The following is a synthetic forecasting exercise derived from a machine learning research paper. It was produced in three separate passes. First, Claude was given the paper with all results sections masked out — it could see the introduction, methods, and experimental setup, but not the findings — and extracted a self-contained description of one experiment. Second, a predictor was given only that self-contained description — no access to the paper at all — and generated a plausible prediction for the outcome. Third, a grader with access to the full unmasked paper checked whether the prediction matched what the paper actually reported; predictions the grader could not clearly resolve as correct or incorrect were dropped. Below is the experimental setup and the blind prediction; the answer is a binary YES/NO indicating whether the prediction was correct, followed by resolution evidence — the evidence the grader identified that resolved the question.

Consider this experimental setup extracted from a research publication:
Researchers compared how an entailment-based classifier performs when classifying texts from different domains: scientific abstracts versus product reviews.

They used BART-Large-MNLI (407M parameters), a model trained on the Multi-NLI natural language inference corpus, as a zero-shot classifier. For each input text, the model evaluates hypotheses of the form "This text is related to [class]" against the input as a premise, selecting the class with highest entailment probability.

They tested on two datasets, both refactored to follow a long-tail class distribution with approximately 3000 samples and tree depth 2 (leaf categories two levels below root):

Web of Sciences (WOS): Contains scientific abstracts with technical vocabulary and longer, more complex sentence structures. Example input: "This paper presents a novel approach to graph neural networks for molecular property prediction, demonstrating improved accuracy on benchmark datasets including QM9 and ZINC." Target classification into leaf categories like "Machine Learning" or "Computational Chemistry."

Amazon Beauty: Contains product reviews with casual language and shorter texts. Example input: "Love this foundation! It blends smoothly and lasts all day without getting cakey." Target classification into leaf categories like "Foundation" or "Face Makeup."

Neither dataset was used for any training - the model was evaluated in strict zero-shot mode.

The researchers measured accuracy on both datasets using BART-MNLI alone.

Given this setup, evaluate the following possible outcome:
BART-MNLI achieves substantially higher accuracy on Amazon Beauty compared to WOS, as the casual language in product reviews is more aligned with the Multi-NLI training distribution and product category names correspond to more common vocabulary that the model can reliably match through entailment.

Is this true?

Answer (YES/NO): NO